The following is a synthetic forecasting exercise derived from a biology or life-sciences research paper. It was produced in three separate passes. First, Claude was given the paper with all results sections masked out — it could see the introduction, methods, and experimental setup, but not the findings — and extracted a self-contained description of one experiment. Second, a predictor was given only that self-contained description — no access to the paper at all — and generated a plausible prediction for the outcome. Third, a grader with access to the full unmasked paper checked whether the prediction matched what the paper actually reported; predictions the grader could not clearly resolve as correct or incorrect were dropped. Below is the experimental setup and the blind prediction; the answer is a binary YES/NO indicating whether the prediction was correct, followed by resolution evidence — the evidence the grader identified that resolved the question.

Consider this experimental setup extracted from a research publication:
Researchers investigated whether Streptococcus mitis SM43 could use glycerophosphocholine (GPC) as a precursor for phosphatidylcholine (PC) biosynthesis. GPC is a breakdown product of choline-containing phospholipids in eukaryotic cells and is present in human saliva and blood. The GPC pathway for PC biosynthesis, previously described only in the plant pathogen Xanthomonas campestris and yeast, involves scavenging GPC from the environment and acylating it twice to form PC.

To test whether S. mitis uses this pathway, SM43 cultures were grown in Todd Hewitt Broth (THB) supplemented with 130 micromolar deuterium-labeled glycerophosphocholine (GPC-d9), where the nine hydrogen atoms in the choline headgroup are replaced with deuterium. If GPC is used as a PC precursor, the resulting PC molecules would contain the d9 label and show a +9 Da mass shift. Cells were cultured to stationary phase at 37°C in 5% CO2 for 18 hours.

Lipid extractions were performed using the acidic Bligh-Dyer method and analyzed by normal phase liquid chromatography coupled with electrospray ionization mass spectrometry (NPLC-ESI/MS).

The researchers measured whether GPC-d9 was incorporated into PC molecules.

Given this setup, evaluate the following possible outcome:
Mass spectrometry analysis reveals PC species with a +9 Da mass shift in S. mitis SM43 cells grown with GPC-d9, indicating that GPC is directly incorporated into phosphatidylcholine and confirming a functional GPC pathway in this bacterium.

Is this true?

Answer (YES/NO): YES